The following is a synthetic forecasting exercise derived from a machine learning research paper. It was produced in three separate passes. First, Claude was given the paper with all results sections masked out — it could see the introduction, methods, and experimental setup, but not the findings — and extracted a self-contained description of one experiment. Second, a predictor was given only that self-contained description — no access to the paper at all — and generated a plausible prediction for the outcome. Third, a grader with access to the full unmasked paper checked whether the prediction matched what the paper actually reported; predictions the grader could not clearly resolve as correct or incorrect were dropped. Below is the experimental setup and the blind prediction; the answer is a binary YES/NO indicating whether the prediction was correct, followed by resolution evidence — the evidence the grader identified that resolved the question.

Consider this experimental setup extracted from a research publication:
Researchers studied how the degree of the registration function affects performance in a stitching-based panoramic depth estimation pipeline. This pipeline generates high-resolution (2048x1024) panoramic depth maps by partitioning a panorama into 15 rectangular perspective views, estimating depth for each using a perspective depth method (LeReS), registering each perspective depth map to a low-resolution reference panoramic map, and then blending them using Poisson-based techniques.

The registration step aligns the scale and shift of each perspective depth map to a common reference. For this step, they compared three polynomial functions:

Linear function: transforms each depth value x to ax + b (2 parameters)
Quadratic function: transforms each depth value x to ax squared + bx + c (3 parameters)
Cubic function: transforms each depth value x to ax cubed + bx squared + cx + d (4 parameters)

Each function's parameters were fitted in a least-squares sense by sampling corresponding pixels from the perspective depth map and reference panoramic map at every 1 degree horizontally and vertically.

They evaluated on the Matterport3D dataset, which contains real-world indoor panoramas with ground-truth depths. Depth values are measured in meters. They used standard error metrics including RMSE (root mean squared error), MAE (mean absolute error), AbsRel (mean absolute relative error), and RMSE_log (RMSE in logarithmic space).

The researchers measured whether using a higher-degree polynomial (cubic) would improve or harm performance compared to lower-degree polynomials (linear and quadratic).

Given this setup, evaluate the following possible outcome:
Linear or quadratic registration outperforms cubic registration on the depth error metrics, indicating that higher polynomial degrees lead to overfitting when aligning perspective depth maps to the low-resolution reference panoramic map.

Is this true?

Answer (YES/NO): YES